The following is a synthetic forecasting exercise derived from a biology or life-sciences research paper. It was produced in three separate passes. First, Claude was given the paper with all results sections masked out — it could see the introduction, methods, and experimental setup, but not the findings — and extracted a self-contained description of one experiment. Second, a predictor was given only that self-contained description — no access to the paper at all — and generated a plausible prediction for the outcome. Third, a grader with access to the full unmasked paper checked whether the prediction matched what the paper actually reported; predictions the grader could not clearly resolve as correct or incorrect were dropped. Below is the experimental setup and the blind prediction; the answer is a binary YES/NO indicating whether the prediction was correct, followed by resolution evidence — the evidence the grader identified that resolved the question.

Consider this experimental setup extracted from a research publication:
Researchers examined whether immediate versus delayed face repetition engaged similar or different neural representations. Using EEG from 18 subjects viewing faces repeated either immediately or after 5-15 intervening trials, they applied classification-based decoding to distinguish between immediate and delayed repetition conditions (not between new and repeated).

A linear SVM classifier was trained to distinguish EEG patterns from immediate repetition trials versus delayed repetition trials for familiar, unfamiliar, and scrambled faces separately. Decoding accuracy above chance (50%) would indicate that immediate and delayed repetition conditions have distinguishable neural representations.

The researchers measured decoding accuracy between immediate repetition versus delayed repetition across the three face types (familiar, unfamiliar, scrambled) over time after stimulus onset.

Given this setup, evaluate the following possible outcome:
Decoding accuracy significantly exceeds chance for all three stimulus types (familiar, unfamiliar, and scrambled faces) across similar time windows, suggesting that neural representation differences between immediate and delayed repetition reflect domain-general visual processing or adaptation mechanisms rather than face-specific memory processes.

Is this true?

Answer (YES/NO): NO